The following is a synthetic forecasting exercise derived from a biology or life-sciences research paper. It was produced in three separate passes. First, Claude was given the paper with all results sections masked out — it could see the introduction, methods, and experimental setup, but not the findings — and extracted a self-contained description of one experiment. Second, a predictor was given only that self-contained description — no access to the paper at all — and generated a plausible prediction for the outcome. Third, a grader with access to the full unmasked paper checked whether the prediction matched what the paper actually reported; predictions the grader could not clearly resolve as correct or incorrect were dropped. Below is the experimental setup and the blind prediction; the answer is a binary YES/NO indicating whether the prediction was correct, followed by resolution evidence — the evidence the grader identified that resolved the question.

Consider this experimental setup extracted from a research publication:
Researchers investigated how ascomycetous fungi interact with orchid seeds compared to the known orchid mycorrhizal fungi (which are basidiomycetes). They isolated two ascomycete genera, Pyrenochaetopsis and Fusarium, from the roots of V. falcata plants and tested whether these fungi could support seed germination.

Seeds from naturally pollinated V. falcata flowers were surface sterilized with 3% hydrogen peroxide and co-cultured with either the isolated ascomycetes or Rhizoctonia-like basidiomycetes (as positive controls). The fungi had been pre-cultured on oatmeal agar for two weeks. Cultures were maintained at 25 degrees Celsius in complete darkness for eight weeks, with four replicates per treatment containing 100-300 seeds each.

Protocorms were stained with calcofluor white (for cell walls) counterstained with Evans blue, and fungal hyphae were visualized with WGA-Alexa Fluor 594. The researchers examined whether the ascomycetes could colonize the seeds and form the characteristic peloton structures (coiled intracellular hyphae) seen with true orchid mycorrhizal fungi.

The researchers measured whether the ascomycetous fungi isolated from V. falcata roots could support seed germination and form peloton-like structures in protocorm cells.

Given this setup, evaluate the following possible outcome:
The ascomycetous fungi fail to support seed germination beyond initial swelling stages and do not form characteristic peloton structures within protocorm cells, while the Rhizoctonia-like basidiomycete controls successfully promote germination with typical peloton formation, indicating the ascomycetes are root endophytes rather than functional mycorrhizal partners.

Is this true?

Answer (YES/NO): YES